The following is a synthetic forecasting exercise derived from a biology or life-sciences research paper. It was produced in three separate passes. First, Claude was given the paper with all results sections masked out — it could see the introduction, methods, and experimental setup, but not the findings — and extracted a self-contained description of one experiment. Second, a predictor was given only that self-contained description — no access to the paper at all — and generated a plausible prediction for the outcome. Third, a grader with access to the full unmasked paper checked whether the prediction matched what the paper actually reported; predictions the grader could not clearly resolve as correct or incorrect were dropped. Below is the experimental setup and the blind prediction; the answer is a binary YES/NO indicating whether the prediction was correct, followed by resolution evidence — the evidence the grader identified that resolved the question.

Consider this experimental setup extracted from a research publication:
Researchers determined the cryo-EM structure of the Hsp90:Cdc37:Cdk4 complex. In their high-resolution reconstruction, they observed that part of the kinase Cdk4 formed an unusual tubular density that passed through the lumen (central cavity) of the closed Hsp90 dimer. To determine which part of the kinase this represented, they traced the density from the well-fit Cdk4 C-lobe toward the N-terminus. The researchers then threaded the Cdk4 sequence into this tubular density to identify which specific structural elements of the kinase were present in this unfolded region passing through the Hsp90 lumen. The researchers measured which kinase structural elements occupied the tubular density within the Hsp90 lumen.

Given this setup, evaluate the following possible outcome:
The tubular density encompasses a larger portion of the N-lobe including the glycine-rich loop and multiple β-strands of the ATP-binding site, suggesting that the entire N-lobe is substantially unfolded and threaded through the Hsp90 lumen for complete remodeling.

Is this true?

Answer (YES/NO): NO